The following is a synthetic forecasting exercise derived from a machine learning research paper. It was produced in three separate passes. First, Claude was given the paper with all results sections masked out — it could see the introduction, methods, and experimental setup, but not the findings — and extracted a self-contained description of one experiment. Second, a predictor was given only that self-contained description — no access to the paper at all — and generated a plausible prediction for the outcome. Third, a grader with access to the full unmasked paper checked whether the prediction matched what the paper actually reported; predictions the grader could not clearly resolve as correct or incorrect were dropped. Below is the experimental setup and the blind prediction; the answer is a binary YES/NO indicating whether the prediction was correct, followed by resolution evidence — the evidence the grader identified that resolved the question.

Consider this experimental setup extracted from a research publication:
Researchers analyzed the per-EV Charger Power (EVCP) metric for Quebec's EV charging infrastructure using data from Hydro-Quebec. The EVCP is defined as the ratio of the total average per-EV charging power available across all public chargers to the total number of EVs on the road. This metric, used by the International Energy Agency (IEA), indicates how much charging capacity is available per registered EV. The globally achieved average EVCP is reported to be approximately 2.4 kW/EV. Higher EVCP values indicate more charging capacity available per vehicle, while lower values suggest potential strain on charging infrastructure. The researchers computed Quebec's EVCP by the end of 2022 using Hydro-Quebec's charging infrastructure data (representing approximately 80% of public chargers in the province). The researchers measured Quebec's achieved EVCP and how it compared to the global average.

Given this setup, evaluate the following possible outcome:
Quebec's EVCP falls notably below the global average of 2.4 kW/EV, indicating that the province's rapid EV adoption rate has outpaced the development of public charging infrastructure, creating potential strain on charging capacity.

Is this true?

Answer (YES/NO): YES